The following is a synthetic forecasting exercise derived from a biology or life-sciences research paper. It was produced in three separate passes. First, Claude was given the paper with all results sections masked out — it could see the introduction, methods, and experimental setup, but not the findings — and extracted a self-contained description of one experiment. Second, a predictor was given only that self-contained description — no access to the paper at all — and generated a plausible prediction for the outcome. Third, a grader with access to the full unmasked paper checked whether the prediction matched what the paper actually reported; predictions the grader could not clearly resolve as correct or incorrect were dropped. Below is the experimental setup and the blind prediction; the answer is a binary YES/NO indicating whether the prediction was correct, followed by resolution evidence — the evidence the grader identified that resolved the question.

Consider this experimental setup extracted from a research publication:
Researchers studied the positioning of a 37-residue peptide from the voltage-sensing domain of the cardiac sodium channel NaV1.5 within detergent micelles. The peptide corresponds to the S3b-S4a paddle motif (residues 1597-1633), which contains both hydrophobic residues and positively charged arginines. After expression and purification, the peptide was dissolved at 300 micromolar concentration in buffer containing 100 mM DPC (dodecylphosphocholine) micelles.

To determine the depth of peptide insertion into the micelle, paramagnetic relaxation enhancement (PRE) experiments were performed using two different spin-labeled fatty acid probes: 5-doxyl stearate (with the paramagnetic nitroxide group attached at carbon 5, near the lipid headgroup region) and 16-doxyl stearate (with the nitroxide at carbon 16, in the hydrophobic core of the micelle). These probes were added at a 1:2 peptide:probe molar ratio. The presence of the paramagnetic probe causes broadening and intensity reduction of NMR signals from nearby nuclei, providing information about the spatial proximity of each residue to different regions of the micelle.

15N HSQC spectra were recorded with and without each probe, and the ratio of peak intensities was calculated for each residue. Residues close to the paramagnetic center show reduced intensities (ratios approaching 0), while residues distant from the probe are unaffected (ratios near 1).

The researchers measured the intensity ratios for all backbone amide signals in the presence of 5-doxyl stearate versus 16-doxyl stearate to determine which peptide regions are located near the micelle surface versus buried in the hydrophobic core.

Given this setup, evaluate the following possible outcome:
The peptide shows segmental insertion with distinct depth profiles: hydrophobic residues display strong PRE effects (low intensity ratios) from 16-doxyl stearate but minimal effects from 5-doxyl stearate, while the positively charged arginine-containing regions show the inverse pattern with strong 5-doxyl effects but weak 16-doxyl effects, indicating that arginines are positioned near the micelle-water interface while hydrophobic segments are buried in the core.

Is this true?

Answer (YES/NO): NO